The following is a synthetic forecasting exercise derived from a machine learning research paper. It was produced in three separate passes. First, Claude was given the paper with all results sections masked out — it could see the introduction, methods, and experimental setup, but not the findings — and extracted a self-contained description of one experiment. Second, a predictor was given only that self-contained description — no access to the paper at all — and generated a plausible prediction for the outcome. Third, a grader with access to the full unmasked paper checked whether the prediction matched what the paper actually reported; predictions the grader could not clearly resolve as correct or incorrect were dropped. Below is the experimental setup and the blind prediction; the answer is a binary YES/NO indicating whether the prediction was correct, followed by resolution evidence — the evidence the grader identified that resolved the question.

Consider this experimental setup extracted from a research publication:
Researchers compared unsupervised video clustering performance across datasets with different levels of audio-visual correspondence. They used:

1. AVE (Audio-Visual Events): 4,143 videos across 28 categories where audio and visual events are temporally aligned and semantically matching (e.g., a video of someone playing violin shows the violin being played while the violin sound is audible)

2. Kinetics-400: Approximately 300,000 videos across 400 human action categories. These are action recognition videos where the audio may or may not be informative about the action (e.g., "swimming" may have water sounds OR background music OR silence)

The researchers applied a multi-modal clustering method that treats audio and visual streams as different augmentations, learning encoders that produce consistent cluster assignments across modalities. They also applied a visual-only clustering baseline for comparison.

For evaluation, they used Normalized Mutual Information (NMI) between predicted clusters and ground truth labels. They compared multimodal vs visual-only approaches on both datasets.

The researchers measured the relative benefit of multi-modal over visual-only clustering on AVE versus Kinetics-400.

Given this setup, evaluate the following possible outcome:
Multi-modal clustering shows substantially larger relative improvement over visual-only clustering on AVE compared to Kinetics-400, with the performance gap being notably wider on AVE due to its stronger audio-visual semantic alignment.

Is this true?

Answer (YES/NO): YES